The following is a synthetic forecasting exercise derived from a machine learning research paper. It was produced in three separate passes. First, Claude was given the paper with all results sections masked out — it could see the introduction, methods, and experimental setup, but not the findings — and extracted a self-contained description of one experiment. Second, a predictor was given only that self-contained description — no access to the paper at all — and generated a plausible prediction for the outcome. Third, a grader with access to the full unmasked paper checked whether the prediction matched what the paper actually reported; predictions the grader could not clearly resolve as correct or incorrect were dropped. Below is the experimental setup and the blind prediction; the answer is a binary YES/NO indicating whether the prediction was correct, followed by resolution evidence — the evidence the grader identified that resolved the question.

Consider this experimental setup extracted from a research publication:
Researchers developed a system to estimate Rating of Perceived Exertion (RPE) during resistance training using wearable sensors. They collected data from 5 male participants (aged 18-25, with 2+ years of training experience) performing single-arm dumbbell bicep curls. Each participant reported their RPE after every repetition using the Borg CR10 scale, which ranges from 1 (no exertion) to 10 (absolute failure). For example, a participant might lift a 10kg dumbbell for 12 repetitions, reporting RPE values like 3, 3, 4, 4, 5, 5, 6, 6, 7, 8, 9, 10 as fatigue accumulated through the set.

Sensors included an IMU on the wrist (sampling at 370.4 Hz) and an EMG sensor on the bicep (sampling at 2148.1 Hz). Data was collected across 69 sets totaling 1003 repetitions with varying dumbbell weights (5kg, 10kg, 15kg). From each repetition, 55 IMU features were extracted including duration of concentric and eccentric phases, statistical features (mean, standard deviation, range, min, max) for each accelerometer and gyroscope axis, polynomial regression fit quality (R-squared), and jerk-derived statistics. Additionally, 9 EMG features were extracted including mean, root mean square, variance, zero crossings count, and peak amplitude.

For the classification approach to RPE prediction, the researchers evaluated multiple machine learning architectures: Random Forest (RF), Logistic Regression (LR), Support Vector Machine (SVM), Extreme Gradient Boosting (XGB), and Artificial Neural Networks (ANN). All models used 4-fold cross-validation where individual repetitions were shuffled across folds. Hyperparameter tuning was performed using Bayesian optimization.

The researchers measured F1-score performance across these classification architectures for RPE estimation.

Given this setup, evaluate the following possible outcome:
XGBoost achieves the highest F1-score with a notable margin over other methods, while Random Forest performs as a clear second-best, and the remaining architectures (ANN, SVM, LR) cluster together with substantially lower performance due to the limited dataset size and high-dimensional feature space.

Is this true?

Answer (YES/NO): NO